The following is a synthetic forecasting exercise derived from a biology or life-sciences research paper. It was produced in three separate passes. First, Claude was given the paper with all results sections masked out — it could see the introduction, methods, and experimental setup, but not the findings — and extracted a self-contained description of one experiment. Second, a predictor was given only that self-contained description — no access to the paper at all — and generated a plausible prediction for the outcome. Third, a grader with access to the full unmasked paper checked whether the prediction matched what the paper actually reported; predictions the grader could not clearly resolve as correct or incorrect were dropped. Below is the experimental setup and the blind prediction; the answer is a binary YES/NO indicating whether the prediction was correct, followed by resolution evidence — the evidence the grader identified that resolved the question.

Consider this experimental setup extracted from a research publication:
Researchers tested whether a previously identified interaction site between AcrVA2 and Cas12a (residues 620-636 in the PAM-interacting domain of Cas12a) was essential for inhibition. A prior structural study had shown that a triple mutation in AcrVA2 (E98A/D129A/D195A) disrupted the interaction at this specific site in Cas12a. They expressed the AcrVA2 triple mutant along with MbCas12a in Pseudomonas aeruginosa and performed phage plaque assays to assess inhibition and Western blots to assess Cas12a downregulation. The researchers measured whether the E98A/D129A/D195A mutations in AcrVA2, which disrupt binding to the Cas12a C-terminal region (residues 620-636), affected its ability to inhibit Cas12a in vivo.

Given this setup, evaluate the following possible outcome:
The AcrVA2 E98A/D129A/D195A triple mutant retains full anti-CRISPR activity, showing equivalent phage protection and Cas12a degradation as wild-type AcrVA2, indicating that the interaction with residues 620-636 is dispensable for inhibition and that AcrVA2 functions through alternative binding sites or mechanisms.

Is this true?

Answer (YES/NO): YES